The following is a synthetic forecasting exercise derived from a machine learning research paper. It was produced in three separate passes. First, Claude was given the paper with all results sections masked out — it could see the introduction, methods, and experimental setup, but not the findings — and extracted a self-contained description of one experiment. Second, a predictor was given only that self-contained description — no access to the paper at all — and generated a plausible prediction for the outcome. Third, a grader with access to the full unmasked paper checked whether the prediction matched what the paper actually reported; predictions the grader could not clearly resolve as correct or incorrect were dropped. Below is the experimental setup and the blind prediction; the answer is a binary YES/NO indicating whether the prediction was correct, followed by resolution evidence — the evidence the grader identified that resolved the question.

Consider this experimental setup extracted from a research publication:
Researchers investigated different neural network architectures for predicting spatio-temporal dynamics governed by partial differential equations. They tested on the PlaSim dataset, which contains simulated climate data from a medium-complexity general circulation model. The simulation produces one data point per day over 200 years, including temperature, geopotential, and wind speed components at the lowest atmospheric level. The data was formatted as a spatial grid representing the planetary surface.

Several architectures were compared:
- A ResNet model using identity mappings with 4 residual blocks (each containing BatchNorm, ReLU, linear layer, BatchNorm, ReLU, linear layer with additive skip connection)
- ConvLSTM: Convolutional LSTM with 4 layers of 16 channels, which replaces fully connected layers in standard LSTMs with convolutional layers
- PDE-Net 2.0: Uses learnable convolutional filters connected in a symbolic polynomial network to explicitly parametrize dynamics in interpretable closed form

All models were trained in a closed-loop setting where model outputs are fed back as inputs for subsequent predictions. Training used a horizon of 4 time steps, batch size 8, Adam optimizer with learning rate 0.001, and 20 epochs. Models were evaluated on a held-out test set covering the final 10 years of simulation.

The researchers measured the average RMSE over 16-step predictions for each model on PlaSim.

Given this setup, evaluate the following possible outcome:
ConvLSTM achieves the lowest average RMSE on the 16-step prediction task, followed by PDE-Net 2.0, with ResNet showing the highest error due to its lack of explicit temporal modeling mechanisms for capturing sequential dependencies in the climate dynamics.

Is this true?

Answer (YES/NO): NO